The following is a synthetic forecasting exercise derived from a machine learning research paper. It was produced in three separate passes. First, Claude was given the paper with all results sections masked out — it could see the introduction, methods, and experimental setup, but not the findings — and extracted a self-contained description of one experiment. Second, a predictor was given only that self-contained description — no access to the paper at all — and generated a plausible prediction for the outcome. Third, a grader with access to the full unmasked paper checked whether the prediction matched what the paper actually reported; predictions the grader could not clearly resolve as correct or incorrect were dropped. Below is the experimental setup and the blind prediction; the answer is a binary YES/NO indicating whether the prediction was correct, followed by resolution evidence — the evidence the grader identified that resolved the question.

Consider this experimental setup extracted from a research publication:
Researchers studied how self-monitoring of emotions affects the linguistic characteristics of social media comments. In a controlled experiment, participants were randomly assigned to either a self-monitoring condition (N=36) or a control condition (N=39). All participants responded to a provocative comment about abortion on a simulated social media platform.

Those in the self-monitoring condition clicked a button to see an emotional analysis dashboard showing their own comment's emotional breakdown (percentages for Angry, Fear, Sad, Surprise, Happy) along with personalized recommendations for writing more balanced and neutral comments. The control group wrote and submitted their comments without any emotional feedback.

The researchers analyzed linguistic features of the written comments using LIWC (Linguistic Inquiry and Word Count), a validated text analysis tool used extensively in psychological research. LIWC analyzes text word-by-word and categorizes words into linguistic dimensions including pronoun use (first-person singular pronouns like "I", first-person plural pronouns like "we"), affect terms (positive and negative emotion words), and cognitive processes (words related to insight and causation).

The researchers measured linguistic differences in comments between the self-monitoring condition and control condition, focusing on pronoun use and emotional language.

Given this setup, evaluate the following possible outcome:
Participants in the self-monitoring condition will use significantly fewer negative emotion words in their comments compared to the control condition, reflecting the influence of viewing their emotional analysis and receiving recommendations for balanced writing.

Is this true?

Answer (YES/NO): NO